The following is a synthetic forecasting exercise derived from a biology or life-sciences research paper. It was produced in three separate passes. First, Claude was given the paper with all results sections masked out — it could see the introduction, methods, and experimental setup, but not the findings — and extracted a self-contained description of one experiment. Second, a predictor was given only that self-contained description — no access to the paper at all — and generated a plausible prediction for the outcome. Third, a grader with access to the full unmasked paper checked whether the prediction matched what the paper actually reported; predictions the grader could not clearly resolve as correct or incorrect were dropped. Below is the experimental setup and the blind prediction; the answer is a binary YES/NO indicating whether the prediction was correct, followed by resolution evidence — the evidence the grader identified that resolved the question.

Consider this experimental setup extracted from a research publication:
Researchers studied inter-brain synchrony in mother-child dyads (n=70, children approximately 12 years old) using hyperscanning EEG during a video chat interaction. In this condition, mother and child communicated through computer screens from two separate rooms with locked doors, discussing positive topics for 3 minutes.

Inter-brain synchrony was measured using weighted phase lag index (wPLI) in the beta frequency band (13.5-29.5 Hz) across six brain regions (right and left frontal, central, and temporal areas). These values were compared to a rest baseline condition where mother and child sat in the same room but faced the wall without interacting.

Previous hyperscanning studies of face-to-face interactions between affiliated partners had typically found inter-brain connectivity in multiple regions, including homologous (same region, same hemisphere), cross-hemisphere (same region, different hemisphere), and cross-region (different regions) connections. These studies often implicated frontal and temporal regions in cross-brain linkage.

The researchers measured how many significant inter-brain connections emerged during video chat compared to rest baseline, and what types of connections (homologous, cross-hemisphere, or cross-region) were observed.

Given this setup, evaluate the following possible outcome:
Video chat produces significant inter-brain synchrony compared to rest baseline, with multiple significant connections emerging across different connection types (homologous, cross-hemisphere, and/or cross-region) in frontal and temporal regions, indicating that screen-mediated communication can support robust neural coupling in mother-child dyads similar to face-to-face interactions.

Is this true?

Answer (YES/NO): NO